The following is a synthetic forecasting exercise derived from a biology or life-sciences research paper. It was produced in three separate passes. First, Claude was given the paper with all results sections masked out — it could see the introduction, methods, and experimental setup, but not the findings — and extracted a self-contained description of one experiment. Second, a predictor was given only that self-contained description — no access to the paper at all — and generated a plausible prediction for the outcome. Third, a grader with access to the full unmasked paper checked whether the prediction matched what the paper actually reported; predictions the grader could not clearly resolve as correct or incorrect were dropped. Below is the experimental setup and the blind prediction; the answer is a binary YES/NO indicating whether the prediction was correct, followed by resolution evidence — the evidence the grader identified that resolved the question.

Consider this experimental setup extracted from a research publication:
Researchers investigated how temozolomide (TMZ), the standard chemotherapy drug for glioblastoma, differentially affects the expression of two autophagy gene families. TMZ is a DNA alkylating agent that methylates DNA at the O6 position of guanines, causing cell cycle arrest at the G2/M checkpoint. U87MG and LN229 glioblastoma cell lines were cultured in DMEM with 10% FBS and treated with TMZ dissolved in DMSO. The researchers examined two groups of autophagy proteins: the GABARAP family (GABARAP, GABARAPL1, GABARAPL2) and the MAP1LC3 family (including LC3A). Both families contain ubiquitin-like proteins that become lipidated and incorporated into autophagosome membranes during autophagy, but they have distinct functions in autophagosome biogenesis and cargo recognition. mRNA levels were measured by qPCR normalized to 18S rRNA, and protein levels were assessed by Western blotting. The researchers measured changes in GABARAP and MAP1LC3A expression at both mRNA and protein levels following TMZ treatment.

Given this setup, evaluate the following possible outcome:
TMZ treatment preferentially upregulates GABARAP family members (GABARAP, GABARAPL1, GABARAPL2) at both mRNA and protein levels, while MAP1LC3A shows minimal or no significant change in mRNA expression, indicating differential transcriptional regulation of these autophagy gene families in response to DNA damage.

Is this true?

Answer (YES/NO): NO